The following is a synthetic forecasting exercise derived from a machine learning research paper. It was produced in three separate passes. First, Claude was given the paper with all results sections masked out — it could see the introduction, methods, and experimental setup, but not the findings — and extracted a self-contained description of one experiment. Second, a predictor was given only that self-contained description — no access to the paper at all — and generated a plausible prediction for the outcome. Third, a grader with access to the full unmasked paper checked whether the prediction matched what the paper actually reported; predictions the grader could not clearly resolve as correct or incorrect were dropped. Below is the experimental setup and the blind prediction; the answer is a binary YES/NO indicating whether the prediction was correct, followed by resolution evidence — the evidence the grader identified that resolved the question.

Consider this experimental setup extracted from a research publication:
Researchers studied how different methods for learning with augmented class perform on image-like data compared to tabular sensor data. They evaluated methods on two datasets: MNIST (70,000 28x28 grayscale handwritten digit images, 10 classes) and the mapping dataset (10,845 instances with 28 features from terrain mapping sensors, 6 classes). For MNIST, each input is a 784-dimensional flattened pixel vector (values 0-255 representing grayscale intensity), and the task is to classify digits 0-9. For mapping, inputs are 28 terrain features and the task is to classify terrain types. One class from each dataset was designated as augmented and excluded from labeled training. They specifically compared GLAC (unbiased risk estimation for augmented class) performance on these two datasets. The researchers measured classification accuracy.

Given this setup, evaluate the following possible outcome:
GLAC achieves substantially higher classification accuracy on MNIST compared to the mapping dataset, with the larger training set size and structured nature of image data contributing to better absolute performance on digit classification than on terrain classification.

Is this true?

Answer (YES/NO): NO